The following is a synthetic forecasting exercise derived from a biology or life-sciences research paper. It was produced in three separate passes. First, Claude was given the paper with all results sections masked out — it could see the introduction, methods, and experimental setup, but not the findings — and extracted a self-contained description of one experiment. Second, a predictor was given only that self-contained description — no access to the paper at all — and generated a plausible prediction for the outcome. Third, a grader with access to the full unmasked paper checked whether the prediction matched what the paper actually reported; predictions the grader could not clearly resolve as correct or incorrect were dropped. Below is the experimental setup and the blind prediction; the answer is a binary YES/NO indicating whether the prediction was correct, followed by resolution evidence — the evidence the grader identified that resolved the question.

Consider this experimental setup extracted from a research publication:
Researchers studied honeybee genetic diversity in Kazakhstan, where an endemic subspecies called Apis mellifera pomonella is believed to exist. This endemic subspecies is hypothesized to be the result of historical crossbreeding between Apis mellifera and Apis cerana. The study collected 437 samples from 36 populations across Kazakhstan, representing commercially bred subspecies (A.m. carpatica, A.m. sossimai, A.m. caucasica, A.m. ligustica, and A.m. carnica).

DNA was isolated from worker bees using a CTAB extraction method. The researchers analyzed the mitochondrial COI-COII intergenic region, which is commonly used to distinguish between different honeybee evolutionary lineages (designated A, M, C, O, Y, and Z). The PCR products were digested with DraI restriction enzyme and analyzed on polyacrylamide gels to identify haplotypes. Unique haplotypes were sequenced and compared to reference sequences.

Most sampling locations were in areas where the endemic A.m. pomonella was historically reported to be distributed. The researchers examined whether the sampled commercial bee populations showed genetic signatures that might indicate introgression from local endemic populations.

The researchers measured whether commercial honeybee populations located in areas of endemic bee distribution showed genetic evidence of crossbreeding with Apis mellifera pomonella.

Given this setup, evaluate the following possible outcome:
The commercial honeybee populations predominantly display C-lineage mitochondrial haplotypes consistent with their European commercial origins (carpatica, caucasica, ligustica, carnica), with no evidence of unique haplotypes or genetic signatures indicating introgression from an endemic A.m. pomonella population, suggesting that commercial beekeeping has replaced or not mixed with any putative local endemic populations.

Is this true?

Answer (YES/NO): NO